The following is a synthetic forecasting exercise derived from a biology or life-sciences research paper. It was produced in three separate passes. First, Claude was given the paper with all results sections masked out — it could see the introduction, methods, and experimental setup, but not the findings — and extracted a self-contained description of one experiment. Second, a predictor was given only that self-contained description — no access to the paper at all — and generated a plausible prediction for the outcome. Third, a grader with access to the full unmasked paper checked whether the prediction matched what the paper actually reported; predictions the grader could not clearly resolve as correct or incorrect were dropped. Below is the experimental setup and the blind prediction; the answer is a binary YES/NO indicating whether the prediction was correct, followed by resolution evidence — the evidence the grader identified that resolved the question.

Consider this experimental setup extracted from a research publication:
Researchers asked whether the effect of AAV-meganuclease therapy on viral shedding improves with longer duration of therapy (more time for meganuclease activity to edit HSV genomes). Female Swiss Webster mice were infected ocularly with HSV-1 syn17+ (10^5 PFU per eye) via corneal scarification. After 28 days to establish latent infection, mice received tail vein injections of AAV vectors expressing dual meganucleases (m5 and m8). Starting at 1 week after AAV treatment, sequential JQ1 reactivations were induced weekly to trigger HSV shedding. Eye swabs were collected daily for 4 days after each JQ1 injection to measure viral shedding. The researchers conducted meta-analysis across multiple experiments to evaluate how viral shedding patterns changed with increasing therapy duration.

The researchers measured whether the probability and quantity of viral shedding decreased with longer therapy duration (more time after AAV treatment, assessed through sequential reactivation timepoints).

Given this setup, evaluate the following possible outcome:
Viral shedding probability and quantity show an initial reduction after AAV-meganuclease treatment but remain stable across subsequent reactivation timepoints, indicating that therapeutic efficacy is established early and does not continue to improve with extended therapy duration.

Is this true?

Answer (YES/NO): NO